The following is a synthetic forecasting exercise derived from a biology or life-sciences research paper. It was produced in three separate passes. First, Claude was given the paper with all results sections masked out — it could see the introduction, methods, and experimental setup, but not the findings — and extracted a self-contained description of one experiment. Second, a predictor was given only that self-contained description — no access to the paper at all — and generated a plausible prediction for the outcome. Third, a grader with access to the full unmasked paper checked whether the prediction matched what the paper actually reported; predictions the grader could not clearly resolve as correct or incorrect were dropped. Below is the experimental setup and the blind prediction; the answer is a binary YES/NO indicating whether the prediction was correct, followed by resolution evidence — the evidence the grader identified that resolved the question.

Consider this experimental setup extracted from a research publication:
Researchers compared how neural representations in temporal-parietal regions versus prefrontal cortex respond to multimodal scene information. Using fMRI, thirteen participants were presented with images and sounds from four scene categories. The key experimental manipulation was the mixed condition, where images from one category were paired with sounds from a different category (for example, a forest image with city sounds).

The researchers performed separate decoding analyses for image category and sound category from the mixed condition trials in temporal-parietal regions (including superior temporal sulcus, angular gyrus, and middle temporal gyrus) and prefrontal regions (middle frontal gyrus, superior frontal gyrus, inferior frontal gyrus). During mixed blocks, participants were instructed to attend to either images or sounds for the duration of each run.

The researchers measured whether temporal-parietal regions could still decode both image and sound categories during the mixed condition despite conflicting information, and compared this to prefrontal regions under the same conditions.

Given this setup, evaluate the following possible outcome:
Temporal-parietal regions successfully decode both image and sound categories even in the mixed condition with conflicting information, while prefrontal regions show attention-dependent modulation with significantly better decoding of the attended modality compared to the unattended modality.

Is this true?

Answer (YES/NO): NO